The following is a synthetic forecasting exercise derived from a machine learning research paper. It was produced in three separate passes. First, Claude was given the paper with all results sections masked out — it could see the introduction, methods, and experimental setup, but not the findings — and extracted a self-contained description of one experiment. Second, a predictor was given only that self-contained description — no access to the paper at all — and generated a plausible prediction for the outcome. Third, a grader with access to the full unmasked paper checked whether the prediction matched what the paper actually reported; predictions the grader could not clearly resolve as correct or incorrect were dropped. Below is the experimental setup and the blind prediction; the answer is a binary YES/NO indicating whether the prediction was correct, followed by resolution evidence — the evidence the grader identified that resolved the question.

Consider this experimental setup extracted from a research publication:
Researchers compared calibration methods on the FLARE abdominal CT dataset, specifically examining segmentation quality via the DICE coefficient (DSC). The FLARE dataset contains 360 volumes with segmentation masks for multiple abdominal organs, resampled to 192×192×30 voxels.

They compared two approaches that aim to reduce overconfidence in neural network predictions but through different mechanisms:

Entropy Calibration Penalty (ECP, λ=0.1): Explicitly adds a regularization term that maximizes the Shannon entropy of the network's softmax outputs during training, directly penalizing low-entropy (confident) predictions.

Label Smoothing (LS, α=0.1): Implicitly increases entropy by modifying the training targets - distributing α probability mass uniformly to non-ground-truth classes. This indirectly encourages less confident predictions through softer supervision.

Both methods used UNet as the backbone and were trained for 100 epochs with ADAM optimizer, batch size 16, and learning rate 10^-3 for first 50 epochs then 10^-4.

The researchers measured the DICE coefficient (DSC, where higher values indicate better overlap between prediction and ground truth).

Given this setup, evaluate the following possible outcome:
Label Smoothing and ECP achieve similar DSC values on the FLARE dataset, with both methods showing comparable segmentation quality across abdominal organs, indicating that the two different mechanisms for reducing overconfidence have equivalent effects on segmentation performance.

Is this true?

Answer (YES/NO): YES